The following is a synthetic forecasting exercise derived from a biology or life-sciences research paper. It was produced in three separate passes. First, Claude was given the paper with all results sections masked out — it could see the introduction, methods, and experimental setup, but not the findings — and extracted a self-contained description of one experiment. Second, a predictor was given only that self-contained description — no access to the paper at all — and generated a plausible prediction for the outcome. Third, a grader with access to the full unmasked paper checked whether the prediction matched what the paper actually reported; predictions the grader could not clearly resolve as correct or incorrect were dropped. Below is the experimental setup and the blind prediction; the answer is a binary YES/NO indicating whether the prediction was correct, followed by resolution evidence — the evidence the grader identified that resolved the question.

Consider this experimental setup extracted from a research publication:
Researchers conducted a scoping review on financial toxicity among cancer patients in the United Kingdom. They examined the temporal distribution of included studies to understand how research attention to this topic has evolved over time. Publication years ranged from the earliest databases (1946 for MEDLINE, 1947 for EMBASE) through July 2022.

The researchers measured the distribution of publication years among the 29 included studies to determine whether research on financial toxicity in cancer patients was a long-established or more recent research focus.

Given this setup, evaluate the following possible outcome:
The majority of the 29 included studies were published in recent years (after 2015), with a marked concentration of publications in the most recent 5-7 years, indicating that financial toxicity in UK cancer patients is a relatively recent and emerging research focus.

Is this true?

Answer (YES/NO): NO